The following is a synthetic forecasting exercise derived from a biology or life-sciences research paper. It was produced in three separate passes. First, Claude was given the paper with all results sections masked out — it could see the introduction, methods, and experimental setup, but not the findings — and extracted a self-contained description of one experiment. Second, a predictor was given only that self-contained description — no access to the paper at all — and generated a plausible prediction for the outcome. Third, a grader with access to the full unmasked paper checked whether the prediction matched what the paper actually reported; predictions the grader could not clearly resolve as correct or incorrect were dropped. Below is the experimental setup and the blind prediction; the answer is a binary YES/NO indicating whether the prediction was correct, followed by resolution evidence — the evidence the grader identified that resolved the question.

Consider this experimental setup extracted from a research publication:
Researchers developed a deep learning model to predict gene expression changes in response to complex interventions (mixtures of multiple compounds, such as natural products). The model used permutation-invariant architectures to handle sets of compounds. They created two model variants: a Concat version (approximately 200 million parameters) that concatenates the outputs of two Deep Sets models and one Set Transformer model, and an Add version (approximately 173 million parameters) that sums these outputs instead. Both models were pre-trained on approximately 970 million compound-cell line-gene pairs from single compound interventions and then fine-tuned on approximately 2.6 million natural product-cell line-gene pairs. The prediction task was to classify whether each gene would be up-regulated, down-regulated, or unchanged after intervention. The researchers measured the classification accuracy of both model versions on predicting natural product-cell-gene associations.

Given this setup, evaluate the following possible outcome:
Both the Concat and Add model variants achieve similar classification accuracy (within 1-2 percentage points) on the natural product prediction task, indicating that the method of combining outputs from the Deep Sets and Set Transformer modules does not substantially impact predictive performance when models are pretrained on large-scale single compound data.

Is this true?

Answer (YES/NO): YES